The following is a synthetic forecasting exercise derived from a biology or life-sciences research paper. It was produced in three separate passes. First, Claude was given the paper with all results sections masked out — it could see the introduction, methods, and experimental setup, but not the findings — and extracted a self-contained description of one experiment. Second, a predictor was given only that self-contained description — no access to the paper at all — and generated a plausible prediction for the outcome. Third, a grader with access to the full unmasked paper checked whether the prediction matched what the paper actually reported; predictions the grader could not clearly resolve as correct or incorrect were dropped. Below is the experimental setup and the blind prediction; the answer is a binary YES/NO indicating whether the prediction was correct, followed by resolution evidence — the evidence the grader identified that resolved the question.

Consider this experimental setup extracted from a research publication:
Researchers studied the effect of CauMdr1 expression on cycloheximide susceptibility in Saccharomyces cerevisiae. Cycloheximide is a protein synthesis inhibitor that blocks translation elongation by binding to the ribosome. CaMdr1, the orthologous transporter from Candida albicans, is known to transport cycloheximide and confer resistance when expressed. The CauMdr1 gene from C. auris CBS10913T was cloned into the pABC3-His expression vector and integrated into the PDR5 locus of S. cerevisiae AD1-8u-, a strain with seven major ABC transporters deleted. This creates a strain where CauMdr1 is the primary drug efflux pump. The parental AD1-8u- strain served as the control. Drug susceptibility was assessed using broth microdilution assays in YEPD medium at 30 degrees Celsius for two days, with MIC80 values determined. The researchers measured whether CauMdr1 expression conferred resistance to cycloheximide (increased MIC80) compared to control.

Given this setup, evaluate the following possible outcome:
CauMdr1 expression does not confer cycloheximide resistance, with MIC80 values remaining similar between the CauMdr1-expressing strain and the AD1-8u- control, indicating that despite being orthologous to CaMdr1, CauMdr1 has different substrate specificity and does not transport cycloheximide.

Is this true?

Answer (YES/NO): NO